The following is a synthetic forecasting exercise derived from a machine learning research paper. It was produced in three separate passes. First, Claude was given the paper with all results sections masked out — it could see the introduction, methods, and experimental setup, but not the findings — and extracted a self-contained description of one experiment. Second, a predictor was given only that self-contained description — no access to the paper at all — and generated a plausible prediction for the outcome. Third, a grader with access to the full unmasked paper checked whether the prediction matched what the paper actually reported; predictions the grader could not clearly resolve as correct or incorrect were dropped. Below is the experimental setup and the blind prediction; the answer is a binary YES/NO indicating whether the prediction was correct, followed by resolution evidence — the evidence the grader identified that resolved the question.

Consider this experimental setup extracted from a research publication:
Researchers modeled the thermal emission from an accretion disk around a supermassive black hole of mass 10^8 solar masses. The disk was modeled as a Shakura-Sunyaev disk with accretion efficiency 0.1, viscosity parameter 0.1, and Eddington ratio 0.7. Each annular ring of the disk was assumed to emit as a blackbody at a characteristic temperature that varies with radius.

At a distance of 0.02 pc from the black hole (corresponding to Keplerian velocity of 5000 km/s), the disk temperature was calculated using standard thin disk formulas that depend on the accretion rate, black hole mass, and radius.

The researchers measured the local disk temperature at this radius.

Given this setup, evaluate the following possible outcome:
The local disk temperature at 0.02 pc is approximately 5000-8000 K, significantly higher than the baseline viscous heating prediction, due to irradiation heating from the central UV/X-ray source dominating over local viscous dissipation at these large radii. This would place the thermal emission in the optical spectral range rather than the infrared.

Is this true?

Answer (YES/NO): NO